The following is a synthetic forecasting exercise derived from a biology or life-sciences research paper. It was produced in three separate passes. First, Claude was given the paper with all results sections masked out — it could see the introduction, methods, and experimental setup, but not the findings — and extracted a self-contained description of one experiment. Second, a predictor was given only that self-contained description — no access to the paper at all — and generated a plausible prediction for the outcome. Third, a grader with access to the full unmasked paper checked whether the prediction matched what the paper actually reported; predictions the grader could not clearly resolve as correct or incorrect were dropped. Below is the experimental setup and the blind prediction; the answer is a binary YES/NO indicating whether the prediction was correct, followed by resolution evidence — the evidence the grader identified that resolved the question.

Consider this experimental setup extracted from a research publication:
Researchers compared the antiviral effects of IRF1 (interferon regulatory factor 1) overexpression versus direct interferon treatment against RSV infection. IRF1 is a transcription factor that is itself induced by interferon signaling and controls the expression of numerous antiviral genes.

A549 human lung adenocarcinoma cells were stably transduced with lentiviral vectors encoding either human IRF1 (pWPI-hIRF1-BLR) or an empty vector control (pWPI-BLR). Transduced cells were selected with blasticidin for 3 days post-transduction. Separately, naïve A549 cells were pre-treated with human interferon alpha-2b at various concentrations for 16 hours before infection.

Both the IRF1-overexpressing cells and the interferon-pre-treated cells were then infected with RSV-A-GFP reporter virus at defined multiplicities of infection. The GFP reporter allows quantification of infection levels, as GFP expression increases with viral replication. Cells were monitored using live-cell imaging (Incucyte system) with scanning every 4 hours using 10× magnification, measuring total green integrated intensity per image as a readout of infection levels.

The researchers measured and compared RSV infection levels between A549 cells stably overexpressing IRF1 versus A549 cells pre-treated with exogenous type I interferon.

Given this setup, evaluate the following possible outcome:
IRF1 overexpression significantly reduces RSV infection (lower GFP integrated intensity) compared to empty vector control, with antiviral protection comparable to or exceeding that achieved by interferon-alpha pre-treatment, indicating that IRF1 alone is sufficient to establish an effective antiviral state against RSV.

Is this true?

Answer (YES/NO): YES